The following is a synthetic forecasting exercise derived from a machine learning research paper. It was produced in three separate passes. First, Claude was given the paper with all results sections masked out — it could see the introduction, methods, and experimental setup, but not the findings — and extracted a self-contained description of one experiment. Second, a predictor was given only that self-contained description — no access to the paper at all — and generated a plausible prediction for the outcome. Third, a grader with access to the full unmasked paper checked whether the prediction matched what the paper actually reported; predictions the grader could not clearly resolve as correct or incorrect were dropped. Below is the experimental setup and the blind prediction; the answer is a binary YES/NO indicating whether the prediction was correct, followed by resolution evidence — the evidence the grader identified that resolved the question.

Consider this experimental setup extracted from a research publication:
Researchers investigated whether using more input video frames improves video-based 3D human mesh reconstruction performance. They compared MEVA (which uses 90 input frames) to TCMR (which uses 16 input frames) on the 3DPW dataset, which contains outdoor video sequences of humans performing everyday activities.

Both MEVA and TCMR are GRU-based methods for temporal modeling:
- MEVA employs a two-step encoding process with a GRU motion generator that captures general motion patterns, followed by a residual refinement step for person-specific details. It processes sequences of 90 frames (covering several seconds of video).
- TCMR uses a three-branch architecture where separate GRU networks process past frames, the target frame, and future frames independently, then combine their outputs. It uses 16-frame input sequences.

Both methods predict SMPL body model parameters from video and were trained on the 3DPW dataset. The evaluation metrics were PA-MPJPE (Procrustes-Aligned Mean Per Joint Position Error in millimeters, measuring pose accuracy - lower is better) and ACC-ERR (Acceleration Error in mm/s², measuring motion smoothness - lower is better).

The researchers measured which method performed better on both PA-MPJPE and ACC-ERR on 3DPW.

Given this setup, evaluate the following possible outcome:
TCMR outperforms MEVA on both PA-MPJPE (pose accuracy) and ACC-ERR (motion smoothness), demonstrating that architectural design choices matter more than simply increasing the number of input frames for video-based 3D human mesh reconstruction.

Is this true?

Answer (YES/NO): YES